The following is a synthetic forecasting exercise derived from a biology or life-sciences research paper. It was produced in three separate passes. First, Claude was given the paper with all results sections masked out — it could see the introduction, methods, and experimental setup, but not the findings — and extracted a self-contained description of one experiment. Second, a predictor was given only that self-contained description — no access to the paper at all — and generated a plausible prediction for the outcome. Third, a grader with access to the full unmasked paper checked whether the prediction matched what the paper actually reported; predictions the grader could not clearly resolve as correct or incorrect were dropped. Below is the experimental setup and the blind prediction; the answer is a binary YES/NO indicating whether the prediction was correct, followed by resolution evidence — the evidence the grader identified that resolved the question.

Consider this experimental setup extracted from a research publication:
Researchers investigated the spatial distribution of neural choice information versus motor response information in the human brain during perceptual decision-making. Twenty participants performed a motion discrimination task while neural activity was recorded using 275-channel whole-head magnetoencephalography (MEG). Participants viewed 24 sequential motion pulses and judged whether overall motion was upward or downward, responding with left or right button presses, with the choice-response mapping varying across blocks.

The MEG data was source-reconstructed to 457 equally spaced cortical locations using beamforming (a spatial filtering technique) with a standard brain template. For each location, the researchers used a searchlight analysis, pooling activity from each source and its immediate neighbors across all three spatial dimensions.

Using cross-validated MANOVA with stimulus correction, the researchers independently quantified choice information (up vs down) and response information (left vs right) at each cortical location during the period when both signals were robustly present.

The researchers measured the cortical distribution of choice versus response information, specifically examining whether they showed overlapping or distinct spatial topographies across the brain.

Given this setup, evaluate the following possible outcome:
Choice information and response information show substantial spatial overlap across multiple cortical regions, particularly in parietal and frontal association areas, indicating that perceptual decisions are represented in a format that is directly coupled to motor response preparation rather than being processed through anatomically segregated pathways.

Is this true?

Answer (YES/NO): NO